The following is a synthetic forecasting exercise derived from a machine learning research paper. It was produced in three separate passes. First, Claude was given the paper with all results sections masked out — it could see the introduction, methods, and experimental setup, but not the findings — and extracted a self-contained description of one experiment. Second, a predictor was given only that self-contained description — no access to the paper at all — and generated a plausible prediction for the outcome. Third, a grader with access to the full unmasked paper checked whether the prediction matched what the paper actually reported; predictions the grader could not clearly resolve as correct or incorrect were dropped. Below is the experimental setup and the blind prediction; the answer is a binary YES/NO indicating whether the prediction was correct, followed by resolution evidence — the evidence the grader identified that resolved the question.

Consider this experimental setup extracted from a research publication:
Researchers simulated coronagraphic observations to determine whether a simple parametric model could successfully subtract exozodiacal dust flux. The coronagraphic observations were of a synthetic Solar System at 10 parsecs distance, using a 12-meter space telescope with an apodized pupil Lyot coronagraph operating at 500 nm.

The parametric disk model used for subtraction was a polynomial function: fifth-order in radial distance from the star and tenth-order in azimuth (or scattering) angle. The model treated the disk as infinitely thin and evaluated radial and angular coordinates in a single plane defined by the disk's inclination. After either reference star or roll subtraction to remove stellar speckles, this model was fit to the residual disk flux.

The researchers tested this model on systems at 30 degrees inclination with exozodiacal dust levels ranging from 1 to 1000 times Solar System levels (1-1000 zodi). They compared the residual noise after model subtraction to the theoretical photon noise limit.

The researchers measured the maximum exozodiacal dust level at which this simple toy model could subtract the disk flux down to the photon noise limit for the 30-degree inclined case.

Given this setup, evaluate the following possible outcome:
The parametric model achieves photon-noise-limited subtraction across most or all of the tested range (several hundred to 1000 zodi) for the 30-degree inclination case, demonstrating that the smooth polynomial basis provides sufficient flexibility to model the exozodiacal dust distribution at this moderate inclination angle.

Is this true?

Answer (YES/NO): NO